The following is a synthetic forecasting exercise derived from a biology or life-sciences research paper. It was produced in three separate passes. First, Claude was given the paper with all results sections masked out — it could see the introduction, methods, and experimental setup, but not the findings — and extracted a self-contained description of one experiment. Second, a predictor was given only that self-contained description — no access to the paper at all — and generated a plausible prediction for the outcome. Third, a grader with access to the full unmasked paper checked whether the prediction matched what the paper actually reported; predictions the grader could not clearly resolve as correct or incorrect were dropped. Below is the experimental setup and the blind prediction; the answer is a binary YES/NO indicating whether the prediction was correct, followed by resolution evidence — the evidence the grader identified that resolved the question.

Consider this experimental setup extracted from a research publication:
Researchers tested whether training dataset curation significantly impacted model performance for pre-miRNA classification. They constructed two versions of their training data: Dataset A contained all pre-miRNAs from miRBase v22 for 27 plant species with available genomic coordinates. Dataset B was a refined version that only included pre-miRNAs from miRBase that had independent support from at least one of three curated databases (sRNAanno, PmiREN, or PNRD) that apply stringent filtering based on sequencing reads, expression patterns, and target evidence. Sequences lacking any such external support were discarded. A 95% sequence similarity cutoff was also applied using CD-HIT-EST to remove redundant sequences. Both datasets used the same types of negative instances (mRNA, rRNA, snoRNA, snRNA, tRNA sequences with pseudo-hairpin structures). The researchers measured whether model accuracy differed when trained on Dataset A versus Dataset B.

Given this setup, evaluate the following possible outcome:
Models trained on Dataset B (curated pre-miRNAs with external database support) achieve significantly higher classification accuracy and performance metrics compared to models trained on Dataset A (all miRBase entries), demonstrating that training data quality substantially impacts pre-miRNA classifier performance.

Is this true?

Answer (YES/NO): YES